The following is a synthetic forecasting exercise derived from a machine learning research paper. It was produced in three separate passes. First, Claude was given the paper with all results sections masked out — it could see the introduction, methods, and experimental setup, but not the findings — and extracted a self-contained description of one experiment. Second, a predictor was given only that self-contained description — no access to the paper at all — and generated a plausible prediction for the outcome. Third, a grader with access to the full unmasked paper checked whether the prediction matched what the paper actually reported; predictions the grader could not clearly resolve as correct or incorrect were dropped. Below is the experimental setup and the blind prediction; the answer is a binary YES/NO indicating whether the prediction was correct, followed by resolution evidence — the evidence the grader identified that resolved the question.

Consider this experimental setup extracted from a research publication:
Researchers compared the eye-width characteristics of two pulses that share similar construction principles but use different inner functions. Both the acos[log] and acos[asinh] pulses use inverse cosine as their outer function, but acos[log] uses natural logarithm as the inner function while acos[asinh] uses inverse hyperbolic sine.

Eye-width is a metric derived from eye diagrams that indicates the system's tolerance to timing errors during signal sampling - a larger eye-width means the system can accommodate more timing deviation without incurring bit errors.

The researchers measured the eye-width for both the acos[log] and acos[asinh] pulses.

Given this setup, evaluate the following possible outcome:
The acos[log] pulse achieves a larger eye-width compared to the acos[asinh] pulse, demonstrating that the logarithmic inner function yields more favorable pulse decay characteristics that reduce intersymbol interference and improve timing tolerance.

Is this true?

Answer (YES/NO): NO